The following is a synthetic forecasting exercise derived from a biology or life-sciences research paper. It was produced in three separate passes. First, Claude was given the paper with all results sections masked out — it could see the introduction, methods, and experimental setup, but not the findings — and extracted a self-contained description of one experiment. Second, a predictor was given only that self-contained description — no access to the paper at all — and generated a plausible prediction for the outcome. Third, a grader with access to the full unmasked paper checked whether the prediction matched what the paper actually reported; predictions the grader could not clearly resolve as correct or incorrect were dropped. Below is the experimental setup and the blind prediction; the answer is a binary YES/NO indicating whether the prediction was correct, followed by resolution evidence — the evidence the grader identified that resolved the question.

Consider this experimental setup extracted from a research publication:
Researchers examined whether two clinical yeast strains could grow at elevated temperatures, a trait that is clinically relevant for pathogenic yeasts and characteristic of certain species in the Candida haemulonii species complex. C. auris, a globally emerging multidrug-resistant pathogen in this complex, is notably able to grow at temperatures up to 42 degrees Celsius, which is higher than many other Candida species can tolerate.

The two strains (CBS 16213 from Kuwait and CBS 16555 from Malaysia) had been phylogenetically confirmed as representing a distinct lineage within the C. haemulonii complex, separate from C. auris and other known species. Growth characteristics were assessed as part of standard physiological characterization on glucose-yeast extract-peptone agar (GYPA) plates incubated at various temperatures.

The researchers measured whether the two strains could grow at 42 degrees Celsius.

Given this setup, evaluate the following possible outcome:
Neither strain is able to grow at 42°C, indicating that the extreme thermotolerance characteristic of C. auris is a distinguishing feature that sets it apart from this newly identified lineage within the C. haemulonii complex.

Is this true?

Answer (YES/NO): NO